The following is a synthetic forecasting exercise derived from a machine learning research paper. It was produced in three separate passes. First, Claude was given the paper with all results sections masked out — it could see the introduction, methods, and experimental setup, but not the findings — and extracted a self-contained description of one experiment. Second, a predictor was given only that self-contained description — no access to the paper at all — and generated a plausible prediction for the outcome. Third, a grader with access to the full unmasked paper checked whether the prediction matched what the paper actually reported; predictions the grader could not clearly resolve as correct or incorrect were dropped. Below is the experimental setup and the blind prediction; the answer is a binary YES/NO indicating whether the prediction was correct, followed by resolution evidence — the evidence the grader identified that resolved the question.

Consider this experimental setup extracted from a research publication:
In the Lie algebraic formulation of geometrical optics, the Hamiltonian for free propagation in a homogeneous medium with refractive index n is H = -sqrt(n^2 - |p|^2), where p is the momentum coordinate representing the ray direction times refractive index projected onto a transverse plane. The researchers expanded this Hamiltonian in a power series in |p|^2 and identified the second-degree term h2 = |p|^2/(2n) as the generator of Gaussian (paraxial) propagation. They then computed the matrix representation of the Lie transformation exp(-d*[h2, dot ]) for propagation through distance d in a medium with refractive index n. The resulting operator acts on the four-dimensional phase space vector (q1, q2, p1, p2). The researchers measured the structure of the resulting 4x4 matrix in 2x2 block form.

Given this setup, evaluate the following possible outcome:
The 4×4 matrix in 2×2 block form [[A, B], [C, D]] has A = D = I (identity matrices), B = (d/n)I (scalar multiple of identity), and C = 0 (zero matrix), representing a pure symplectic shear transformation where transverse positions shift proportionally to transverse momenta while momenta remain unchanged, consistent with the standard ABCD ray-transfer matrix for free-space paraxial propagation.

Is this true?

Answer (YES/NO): YES